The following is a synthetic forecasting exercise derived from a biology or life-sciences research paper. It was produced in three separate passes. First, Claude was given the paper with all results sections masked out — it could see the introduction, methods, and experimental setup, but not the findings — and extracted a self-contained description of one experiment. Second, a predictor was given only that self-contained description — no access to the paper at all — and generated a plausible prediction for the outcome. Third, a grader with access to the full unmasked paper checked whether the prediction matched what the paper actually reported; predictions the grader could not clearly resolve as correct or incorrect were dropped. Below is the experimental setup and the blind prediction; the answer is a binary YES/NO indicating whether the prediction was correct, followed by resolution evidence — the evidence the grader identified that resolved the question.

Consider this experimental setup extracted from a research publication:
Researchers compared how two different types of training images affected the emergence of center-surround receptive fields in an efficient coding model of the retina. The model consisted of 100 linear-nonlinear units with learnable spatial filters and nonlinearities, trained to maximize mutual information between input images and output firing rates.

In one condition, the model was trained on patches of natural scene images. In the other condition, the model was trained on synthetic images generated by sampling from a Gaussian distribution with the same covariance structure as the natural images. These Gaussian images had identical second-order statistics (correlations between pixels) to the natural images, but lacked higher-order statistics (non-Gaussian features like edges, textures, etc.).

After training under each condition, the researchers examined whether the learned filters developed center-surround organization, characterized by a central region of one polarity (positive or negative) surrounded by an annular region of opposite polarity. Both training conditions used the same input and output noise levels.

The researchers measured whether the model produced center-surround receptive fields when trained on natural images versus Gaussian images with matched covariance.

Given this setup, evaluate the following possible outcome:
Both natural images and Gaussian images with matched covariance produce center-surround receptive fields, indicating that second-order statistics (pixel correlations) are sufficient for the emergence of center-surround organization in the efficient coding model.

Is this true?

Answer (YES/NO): NO